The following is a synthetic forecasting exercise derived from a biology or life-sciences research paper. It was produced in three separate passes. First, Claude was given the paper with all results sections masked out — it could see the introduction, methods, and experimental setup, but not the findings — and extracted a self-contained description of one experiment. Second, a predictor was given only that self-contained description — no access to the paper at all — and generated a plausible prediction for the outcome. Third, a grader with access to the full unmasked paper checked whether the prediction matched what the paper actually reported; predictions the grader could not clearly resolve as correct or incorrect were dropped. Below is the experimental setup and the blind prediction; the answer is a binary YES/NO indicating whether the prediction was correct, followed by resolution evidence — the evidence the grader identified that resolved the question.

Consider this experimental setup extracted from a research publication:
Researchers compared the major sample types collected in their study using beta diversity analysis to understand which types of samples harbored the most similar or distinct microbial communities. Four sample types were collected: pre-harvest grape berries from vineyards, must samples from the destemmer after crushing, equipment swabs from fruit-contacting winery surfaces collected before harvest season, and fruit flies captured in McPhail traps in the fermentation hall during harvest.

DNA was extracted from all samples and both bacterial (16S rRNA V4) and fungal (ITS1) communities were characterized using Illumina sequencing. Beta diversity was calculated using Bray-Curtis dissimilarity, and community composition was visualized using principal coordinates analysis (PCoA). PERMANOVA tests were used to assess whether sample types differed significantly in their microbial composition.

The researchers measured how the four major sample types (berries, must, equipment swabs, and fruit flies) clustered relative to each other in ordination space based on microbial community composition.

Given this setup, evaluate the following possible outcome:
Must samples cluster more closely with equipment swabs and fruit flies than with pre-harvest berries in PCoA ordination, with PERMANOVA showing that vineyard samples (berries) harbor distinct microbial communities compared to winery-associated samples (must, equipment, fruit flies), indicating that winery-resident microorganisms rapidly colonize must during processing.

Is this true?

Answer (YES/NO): NO